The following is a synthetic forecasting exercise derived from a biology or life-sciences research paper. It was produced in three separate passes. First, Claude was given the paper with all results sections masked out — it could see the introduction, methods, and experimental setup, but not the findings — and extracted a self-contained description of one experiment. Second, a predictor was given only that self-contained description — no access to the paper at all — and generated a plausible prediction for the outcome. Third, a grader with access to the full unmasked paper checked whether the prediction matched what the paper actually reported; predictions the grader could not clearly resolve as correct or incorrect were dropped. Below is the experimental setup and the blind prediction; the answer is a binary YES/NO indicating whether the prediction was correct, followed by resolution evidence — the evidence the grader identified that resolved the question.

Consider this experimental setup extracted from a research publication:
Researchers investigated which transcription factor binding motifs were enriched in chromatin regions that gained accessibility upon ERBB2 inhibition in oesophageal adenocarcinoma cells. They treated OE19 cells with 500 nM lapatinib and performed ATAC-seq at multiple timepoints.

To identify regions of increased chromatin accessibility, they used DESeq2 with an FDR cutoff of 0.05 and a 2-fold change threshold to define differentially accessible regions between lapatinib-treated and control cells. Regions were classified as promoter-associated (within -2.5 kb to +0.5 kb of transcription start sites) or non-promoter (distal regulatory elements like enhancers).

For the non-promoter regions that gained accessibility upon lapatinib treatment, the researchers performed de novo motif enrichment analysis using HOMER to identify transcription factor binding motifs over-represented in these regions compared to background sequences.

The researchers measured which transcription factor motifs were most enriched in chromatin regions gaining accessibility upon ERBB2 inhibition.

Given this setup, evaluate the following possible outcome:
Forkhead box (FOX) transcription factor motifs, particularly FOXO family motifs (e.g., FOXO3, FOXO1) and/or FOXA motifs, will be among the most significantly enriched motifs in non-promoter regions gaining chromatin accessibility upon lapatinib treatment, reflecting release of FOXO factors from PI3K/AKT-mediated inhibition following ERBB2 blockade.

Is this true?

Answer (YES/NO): NO